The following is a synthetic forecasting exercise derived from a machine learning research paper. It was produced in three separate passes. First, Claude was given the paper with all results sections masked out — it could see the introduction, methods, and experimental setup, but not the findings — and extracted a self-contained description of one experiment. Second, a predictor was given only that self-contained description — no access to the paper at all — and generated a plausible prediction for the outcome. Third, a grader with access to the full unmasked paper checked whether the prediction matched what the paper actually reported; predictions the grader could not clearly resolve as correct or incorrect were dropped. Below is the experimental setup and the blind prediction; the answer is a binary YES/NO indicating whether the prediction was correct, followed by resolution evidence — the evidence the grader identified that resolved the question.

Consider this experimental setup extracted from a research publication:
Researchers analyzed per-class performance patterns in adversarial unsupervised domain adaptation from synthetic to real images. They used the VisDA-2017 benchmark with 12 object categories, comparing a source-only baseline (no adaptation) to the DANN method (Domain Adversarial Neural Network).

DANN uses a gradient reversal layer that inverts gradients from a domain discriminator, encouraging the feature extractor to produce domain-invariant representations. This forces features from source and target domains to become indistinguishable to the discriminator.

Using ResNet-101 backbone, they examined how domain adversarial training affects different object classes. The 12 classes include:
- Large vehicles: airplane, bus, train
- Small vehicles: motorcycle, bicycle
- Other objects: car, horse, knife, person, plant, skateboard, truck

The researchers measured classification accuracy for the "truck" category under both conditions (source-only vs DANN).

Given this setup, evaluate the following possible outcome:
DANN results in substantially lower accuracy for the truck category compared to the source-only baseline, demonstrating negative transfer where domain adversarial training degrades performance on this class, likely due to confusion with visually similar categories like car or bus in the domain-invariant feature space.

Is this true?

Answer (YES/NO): NO